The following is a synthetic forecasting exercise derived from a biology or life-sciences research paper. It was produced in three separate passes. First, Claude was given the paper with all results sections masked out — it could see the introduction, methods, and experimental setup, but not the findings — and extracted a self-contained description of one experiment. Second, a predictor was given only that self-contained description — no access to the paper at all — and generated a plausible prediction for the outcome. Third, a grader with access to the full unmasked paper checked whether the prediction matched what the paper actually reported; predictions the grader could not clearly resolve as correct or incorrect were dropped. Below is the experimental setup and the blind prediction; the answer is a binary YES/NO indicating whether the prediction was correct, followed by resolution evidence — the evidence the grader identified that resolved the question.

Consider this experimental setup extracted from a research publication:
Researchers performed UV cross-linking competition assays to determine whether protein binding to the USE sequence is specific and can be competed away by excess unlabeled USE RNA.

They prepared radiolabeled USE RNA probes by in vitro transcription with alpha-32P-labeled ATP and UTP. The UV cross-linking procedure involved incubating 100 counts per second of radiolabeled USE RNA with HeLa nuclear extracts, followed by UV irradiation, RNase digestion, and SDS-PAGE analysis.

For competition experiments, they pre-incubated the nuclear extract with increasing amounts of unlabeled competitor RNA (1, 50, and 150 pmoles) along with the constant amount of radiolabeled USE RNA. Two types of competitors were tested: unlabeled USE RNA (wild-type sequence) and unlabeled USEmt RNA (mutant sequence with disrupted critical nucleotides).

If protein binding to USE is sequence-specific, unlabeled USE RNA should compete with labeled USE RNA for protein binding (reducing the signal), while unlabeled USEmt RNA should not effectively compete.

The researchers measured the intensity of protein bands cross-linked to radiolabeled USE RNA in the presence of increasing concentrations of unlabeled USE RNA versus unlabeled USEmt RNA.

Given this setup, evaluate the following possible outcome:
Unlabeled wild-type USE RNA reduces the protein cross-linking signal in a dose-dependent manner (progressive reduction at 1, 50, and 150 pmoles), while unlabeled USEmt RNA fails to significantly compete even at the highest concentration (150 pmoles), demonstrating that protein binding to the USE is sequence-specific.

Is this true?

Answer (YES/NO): YES